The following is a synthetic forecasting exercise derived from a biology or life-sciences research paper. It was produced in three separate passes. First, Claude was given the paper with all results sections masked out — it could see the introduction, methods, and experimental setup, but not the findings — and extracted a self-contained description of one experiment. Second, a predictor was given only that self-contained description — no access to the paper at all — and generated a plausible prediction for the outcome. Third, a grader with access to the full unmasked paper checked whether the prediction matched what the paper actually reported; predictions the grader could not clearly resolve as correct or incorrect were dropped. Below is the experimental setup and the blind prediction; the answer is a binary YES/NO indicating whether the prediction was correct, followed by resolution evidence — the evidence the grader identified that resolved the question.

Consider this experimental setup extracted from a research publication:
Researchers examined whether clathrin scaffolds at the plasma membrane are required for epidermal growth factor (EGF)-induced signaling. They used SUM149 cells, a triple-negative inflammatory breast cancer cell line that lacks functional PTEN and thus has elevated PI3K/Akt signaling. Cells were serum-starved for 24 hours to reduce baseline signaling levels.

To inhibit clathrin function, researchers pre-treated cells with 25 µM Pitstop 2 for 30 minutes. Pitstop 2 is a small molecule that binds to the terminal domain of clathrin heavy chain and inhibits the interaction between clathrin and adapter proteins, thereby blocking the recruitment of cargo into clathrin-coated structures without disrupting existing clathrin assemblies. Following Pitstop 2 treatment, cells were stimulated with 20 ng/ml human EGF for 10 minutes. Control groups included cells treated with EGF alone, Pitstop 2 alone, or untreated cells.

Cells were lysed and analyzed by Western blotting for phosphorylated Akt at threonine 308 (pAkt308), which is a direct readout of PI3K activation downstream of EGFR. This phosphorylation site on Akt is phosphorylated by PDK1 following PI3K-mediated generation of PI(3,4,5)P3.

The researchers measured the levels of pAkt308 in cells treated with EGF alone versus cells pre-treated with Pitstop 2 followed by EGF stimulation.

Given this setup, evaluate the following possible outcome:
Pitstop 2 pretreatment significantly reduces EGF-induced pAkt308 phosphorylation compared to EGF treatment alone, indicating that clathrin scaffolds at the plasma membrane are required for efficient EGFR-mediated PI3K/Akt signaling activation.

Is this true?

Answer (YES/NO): NO